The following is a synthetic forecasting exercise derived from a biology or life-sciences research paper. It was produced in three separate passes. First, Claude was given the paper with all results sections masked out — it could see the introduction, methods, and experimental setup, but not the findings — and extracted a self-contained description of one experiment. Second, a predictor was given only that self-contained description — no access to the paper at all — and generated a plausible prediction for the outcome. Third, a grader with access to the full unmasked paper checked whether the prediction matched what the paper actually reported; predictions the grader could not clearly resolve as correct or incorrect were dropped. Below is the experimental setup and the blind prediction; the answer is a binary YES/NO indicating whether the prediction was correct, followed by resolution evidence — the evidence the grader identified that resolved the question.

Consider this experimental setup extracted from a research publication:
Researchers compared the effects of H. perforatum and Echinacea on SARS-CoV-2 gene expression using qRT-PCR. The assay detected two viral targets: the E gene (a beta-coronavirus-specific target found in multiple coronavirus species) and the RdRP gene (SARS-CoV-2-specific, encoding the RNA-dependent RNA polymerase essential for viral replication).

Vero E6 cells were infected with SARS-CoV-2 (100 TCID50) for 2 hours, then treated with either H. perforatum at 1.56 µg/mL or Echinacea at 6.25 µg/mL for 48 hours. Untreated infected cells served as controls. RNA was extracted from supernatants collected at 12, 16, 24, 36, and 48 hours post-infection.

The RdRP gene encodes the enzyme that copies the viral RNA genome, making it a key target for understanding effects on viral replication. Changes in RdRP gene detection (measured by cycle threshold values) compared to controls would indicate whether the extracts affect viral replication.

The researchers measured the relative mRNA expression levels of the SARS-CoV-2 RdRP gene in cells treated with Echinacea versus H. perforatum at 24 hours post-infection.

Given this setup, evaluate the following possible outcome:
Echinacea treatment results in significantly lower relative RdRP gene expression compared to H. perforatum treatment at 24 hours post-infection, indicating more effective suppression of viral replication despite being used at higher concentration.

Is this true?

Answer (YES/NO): NO